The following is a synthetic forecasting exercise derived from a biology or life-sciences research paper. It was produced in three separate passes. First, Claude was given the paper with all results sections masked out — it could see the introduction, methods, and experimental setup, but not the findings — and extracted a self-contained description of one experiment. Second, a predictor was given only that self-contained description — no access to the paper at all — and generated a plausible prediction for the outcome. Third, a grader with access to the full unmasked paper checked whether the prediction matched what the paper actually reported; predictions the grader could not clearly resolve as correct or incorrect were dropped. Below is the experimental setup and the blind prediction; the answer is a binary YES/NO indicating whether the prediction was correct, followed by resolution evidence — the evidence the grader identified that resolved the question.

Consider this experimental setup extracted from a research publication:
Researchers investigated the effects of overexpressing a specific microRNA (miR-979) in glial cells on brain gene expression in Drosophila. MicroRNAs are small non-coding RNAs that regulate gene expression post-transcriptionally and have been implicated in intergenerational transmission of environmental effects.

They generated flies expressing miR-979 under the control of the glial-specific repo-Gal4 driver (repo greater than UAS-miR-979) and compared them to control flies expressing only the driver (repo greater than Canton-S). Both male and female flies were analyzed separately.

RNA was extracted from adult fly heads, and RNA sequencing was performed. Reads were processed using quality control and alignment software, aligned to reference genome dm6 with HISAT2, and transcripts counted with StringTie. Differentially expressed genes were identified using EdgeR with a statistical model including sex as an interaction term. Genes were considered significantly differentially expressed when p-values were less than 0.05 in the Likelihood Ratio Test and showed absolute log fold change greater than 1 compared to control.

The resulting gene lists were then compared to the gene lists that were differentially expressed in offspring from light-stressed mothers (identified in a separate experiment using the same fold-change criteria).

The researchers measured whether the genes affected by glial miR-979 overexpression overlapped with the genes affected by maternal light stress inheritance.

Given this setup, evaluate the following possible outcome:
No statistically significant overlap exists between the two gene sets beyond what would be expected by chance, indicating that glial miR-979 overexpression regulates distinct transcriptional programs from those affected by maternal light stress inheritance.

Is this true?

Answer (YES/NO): NO